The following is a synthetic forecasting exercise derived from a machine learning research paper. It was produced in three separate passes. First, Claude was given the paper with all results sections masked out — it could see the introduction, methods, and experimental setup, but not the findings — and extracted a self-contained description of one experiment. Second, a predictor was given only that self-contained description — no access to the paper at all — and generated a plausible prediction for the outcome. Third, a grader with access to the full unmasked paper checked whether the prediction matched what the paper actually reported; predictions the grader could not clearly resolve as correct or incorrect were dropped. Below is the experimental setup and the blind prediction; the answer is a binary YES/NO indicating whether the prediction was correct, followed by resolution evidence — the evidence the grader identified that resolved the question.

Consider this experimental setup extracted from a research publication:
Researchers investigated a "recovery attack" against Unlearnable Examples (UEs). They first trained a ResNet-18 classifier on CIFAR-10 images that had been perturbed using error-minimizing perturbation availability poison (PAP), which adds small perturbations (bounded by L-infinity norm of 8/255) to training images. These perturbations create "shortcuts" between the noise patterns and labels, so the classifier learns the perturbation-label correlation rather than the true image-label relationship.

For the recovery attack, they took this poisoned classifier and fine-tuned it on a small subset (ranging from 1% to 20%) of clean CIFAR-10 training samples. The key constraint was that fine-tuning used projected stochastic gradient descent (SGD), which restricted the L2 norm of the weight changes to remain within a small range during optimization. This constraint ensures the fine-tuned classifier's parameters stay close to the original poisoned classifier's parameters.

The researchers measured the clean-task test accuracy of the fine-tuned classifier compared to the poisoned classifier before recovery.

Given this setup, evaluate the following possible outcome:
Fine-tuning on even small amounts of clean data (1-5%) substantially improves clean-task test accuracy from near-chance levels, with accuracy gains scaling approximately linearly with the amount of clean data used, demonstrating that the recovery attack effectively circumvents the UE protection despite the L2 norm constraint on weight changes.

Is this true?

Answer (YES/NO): NO